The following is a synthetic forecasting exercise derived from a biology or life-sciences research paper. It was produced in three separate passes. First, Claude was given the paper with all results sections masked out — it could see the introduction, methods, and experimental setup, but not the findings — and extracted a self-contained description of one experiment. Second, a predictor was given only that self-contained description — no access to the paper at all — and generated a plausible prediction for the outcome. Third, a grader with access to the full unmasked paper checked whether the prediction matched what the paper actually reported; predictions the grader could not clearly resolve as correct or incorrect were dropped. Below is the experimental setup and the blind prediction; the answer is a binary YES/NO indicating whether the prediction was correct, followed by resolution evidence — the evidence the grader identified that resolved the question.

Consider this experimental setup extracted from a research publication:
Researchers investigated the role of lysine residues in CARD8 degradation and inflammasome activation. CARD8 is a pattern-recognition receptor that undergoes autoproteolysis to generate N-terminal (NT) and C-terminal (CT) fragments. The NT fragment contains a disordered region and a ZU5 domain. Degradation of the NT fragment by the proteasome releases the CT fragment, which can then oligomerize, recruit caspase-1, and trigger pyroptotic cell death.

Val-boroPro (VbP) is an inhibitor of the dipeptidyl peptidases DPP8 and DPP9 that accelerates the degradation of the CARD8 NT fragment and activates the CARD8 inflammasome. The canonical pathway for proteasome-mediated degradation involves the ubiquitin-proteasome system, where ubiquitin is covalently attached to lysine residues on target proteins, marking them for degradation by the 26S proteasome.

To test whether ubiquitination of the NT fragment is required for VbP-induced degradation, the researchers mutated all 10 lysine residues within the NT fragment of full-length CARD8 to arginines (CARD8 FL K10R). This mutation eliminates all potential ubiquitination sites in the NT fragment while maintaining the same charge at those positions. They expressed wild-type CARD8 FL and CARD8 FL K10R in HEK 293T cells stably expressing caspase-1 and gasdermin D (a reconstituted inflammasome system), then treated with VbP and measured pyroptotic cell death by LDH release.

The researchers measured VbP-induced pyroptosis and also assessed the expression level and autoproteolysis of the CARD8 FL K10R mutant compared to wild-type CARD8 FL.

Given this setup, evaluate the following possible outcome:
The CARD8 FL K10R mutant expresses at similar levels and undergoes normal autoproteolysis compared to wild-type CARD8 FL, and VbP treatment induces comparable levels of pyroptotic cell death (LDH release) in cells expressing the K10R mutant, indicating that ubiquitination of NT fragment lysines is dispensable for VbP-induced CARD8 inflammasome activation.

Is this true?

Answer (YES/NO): NO